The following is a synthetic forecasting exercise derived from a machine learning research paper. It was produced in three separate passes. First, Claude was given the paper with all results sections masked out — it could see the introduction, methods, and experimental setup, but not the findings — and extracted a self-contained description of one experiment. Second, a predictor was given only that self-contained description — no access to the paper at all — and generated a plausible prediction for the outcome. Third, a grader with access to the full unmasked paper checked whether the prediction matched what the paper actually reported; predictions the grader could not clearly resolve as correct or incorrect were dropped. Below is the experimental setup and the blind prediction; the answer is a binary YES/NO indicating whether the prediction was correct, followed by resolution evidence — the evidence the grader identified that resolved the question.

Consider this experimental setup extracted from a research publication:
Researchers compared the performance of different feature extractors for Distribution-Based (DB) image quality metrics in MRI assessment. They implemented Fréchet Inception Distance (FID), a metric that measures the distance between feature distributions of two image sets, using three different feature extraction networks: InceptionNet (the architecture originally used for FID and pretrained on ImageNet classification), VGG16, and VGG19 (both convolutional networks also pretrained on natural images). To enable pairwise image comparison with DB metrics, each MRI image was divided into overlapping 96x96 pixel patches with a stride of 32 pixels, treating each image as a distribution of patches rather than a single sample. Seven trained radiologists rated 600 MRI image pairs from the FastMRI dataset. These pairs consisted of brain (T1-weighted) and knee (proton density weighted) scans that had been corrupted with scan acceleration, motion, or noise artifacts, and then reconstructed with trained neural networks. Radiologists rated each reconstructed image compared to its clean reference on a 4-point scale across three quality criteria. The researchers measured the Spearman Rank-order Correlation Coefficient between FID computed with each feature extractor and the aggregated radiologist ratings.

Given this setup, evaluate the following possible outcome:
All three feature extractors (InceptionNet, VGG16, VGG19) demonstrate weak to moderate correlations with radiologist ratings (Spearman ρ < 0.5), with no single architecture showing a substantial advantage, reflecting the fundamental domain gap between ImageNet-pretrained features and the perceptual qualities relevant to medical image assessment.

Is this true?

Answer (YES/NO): NO